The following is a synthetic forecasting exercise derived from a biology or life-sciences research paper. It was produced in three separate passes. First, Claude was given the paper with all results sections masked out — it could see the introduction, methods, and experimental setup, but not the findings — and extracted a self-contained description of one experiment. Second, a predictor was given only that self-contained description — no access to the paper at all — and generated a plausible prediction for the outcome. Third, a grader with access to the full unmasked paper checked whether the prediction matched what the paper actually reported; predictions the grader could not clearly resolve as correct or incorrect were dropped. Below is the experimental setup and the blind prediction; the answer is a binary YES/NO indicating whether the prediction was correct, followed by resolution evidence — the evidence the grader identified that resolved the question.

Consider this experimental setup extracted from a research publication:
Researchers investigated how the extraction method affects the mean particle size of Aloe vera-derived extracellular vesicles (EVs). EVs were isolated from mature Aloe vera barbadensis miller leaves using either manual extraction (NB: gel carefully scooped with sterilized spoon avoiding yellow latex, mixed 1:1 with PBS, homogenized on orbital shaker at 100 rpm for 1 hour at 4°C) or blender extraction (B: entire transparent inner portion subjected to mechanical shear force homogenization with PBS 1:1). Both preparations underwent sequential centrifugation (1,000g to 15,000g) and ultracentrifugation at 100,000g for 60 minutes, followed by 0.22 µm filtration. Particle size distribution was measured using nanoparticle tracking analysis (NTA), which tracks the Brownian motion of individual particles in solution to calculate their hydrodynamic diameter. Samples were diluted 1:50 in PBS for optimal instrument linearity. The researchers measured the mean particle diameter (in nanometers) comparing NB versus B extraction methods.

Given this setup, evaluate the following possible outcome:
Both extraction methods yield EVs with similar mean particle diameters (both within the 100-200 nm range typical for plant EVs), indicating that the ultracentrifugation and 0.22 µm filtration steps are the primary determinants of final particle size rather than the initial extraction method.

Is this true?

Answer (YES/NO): NO